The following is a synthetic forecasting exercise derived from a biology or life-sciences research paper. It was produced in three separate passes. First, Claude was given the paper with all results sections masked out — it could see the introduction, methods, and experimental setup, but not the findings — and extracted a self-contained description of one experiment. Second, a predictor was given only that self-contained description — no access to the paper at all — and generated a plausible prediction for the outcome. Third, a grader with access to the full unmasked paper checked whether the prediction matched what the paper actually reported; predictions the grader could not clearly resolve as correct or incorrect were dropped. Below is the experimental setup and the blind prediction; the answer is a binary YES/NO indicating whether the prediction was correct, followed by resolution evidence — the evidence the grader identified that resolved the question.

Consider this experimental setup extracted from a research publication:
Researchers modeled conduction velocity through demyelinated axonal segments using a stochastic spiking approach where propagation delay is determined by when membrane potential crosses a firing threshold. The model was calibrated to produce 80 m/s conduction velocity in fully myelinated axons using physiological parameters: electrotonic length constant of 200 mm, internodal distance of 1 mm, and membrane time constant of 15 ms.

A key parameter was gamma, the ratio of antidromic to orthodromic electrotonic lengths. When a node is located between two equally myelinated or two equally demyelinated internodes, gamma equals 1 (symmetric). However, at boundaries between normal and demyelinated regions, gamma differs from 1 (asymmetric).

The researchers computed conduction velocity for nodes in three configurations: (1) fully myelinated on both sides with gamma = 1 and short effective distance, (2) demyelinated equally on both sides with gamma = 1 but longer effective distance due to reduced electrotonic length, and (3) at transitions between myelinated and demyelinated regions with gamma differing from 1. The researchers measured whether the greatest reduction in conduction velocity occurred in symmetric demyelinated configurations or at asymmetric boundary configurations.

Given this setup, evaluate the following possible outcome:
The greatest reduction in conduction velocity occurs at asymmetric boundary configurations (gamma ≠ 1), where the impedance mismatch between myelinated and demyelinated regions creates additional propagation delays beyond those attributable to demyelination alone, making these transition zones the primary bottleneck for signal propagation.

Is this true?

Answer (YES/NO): YES